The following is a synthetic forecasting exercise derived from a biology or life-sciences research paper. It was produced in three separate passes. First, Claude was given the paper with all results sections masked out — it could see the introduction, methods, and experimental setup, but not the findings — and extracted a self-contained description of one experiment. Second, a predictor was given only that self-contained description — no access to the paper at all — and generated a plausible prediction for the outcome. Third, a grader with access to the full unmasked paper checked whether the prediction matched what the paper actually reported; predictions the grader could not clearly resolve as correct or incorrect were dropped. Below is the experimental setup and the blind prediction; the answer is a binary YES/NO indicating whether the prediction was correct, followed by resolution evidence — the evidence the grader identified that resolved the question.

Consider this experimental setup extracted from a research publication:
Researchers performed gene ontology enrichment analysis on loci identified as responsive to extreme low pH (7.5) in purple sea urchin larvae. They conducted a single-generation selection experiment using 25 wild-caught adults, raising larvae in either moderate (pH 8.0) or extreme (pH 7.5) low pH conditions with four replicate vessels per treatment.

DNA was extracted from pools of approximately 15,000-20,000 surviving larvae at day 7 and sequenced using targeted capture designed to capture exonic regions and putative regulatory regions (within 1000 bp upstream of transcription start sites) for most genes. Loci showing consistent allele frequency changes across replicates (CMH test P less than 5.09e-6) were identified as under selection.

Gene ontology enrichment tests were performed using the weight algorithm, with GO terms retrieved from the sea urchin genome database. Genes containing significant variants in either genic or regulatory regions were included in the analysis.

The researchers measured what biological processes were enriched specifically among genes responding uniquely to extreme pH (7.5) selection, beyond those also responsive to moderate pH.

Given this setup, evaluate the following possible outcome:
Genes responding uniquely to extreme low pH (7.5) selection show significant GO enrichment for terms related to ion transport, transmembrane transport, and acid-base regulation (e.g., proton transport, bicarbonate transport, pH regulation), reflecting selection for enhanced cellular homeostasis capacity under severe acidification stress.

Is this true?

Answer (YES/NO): NO